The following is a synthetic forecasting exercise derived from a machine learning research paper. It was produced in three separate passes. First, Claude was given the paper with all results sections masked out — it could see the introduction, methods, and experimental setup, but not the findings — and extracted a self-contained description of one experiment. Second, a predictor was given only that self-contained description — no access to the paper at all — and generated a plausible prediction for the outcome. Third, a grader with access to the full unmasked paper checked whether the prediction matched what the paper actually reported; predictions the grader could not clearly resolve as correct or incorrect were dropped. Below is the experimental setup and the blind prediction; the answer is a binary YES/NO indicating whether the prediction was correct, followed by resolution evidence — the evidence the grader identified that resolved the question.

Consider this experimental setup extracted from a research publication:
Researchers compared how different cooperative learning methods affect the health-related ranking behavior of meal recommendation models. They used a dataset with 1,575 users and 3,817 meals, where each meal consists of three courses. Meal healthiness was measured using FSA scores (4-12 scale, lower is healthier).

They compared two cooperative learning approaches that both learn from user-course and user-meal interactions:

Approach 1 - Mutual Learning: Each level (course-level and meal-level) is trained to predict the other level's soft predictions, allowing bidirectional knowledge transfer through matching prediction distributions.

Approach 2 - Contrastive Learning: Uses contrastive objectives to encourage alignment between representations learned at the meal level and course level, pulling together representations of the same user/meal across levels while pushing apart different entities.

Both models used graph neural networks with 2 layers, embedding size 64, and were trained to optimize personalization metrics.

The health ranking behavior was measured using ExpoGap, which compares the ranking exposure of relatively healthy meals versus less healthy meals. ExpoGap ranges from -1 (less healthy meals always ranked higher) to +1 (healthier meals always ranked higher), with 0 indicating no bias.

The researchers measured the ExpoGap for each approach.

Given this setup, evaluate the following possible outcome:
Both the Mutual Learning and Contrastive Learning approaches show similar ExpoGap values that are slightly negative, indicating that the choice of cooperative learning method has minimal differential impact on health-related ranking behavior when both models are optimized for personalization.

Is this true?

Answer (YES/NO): NO